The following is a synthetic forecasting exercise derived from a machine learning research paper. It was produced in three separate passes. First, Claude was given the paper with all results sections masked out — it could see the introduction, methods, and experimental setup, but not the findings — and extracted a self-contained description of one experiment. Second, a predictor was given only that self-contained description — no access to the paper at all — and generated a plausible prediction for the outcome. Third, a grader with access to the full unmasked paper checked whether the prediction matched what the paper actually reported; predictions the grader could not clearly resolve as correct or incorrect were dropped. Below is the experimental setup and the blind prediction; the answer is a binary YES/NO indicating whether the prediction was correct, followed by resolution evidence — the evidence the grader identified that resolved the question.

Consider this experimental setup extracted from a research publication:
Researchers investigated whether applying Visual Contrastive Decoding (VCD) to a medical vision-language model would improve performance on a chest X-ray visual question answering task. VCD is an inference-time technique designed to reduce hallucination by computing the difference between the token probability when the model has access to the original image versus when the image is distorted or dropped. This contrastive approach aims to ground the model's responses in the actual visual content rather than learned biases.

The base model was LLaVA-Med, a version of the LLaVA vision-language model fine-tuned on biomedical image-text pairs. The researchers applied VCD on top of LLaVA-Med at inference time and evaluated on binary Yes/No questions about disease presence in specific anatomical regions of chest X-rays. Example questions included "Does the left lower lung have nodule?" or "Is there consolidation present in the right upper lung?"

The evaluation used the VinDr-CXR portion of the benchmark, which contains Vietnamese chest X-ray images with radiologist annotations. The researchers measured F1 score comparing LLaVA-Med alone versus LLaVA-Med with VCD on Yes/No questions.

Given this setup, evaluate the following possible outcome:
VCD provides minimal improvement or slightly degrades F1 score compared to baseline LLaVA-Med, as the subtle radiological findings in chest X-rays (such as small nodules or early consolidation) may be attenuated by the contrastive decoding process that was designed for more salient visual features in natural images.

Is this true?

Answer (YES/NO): NO